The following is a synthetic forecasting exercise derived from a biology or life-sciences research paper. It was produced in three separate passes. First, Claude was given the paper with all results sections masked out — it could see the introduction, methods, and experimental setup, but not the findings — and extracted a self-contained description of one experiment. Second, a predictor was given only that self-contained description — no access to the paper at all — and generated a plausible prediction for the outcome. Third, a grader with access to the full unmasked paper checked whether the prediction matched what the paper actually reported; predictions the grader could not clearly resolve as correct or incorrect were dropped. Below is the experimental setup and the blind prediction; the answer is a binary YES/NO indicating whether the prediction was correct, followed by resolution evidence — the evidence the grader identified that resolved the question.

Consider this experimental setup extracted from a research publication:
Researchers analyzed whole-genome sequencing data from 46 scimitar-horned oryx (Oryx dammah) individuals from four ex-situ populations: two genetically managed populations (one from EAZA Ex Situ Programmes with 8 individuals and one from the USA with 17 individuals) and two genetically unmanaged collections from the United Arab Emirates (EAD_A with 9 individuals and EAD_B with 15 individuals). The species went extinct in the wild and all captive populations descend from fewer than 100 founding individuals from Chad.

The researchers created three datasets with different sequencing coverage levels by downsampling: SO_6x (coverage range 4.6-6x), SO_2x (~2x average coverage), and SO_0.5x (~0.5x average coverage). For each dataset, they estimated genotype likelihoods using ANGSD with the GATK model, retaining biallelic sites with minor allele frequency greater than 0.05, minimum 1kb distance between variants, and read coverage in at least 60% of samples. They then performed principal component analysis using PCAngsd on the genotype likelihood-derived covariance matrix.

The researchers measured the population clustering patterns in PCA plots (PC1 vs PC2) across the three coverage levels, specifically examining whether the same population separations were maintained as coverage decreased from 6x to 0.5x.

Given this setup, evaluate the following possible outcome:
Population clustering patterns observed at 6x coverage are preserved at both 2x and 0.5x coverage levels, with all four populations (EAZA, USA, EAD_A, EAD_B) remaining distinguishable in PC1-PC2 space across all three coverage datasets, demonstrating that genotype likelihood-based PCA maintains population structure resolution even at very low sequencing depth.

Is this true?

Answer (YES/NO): NO